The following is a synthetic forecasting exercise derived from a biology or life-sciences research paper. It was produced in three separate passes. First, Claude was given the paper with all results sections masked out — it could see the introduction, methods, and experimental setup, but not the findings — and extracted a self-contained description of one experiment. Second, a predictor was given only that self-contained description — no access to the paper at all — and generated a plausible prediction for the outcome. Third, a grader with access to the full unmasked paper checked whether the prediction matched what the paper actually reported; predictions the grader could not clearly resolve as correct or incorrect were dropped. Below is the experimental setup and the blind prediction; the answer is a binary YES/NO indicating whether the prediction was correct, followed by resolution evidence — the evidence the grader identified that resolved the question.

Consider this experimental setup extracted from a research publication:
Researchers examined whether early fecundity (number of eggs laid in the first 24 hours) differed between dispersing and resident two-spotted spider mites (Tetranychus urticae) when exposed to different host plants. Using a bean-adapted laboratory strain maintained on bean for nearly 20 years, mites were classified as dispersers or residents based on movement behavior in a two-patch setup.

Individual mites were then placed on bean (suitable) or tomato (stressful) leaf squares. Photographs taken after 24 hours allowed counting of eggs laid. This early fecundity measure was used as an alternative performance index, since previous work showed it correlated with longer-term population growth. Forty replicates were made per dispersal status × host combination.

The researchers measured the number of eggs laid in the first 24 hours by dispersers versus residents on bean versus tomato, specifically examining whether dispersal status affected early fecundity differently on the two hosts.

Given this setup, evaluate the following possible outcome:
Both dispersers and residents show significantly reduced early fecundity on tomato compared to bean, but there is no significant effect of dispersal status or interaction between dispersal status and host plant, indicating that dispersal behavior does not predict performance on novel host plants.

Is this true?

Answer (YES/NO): YES